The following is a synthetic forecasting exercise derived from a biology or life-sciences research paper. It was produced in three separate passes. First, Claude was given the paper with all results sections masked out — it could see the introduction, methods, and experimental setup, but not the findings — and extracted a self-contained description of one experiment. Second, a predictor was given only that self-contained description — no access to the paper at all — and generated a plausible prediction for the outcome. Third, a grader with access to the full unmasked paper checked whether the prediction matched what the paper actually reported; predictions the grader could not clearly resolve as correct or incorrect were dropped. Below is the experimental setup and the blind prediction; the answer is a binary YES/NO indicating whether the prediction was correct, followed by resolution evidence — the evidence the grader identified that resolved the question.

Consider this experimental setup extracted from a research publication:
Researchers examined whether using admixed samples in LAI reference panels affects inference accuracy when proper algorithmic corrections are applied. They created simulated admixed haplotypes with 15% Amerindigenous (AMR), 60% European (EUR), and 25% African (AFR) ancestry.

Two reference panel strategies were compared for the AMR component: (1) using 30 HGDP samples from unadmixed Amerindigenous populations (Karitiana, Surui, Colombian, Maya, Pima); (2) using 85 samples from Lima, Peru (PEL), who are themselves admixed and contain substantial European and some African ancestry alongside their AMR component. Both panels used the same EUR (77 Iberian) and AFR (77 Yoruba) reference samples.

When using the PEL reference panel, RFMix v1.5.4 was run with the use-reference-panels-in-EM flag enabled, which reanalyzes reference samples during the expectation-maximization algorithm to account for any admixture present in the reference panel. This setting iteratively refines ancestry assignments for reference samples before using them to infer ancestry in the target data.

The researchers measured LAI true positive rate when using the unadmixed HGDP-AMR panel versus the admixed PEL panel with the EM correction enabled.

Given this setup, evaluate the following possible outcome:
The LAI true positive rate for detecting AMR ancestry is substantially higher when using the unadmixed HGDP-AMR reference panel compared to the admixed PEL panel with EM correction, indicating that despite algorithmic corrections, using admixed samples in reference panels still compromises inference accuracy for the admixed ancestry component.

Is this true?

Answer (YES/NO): NO